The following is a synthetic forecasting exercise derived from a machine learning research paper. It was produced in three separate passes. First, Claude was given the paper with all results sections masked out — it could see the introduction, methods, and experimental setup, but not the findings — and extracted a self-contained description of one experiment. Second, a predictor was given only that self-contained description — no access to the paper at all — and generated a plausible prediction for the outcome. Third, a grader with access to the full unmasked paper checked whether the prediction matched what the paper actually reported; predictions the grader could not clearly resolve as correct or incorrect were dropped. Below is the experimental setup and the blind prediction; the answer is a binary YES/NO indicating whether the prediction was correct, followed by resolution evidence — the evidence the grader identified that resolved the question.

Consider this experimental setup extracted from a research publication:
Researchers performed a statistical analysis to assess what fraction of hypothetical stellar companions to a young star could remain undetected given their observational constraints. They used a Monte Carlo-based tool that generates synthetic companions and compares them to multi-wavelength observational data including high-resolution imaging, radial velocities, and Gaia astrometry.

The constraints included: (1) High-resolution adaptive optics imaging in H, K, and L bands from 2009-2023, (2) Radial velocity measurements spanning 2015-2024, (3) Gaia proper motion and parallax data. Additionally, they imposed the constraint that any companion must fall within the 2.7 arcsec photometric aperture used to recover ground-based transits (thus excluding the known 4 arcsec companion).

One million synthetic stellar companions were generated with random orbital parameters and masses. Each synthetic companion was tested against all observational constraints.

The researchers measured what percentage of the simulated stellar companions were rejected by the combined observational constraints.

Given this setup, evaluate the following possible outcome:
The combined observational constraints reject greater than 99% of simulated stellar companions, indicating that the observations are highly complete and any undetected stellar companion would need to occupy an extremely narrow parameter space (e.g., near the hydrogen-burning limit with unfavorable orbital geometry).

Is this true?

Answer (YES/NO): NO